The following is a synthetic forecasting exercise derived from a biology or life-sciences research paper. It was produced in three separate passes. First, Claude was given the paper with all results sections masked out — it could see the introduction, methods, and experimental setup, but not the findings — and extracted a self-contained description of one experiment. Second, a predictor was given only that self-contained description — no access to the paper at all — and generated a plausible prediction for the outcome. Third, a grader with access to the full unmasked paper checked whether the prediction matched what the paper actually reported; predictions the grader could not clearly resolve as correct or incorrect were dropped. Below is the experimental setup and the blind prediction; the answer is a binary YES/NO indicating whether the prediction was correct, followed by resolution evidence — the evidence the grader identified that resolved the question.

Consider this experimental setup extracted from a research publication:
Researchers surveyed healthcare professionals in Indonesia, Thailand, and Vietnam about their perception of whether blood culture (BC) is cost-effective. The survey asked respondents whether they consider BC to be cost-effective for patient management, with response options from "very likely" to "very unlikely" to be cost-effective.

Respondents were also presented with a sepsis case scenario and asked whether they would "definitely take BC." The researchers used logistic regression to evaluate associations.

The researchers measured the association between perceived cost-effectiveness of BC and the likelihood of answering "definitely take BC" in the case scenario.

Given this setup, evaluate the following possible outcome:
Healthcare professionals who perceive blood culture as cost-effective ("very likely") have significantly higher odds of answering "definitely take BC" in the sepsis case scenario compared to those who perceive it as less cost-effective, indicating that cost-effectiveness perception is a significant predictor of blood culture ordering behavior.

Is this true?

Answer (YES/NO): YES